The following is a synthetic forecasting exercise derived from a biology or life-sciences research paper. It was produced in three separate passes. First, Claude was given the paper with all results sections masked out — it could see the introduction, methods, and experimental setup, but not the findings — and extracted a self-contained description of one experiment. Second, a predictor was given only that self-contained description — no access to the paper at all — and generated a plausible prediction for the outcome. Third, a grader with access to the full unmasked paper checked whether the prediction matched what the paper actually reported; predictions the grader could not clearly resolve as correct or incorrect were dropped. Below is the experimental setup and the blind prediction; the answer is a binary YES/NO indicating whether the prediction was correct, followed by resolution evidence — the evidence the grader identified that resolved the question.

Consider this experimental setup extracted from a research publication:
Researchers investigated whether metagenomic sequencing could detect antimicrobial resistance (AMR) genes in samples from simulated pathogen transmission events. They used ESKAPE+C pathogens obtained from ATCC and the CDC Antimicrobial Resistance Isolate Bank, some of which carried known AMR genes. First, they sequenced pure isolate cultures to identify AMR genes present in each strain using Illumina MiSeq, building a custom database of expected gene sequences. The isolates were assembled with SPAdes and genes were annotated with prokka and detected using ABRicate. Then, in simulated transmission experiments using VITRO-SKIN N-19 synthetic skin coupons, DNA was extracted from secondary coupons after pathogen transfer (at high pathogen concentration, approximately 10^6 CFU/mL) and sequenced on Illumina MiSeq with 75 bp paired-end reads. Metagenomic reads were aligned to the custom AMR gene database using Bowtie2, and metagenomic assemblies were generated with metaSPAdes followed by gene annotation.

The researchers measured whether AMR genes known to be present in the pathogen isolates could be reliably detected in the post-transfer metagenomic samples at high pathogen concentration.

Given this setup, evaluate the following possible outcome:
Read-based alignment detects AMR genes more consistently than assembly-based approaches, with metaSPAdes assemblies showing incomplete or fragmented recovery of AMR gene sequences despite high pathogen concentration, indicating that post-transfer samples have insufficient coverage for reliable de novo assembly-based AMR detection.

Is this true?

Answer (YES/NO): NO